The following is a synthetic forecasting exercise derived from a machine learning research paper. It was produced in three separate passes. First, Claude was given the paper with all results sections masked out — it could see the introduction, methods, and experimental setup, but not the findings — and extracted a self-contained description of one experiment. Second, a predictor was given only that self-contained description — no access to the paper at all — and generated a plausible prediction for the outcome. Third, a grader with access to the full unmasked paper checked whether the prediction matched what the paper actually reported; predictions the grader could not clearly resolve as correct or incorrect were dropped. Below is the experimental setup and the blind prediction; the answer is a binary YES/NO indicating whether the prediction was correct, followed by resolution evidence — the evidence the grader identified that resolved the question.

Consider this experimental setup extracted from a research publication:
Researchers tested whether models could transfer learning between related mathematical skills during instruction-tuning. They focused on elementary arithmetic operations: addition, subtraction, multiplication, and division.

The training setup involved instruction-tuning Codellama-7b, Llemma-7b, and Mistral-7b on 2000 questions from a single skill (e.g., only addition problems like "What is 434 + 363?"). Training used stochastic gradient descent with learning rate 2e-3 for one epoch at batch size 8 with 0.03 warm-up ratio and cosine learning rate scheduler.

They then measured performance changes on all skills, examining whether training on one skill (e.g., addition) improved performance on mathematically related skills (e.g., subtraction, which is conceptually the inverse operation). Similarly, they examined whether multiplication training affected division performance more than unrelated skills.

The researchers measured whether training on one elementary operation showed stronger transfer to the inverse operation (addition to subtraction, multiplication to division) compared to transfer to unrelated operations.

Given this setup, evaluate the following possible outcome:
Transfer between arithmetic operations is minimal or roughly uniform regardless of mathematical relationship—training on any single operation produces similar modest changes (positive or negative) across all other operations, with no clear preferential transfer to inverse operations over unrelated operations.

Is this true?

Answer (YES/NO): YES